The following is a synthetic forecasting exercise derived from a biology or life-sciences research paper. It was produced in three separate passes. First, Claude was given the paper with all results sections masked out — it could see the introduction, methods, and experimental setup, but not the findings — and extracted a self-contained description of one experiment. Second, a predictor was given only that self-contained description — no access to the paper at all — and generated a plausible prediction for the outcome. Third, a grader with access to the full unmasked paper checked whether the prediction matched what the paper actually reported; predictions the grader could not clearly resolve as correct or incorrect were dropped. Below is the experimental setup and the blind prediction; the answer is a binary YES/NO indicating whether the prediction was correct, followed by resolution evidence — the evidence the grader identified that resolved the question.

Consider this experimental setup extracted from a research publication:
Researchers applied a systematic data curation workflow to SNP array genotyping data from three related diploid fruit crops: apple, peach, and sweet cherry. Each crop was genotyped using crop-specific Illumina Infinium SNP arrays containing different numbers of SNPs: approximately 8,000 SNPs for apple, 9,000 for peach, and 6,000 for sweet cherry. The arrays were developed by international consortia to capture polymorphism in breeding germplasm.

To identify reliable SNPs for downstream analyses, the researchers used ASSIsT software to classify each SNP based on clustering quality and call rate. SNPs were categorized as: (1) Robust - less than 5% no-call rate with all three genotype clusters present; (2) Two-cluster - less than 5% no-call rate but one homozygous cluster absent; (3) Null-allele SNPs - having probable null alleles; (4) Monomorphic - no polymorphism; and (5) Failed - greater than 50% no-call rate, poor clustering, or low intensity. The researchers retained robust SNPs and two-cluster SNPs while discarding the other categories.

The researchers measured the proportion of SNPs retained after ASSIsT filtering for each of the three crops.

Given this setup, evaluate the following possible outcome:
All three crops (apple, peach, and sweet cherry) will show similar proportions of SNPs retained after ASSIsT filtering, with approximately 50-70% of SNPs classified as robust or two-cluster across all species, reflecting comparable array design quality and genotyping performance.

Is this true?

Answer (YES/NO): NO